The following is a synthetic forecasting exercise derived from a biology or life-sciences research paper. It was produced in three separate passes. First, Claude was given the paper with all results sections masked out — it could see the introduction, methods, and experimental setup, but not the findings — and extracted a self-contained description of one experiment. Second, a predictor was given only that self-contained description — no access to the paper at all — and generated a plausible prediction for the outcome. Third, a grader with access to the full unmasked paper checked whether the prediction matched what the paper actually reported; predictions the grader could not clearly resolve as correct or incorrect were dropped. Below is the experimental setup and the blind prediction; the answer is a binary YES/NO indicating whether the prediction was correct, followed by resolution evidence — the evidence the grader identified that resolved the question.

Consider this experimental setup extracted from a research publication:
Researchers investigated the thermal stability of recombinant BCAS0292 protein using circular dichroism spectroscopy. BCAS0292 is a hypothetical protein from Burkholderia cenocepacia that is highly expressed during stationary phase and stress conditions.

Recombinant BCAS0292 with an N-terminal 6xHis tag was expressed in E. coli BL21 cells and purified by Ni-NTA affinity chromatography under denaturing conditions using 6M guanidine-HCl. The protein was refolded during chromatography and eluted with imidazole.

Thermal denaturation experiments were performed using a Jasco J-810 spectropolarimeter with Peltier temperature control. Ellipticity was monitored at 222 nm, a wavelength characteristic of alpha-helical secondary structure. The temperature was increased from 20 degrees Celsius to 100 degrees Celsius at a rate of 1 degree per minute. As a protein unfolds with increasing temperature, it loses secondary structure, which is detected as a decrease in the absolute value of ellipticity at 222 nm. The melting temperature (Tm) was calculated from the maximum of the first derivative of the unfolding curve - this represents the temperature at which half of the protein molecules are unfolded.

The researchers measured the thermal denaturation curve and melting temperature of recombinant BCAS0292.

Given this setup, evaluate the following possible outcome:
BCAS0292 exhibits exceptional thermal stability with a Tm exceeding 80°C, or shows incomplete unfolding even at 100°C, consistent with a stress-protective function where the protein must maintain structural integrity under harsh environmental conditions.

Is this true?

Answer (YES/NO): NO